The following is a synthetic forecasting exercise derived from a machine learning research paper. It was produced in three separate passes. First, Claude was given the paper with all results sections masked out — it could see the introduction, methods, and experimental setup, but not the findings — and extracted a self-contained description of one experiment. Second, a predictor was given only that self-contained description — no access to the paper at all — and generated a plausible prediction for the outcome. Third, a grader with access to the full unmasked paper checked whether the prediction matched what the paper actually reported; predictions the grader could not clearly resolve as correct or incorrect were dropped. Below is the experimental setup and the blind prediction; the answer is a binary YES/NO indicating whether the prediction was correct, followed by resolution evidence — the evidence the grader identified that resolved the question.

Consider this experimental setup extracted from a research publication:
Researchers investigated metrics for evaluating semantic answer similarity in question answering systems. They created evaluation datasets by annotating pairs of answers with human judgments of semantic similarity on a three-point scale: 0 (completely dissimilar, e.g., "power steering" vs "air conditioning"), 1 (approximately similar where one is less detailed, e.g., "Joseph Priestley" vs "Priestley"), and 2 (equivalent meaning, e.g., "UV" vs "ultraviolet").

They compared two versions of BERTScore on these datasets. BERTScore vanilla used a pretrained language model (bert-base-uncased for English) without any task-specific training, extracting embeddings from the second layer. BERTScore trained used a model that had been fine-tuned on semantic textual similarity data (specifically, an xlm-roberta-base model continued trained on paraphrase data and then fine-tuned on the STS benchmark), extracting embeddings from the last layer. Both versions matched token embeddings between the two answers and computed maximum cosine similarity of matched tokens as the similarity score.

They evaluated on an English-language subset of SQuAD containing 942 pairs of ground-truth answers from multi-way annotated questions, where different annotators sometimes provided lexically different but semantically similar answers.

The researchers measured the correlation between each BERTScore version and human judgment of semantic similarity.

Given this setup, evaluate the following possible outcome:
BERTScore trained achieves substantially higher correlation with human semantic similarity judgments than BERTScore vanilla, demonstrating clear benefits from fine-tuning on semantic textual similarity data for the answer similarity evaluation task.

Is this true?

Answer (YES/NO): YES